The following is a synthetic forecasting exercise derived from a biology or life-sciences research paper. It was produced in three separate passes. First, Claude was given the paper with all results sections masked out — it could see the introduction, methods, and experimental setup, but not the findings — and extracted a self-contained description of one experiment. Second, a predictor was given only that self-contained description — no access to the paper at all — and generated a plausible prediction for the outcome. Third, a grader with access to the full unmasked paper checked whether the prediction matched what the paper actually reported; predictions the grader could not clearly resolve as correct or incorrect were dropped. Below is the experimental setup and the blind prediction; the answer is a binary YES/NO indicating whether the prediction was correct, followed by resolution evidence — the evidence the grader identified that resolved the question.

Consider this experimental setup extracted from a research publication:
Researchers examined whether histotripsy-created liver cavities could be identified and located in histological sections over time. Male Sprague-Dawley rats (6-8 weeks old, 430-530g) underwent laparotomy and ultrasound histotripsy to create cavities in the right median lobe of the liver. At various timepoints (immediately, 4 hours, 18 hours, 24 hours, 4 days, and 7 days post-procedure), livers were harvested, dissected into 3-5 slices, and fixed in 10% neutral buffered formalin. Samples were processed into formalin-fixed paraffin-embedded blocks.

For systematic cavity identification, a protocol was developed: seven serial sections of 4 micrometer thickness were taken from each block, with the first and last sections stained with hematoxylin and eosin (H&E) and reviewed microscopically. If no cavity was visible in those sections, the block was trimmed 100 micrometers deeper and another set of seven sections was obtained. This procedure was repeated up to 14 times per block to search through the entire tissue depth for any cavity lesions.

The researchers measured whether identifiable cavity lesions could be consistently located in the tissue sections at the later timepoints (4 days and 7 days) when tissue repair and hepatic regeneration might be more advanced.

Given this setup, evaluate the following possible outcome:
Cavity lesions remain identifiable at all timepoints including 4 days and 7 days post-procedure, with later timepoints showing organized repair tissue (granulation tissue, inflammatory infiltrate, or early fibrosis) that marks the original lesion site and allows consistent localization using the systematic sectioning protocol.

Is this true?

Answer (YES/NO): NO